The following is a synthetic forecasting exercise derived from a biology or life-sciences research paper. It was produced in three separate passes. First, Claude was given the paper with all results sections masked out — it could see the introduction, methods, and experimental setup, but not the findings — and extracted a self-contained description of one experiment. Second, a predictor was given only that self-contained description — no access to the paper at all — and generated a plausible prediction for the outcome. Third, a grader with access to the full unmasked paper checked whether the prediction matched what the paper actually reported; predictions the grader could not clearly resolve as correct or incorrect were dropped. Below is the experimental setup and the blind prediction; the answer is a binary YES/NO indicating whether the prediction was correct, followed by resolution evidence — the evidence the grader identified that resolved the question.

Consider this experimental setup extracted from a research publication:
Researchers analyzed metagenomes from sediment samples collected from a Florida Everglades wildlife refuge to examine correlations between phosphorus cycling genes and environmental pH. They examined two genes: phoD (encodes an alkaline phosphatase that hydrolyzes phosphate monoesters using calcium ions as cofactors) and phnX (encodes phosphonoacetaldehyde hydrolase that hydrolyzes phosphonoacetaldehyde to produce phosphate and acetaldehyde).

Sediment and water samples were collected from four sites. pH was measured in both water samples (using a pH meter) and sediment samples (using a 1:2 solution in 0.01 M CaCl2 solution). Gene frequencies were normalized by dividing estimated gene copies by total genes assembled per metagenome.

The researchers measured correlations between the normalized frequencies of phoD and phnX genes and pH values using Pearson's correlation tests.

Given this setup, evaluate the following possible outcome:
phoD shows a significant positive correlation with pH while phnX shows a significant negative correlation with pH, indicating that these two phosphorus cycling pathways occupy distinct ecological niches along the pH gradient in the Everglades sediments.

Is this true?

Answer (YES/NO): NO